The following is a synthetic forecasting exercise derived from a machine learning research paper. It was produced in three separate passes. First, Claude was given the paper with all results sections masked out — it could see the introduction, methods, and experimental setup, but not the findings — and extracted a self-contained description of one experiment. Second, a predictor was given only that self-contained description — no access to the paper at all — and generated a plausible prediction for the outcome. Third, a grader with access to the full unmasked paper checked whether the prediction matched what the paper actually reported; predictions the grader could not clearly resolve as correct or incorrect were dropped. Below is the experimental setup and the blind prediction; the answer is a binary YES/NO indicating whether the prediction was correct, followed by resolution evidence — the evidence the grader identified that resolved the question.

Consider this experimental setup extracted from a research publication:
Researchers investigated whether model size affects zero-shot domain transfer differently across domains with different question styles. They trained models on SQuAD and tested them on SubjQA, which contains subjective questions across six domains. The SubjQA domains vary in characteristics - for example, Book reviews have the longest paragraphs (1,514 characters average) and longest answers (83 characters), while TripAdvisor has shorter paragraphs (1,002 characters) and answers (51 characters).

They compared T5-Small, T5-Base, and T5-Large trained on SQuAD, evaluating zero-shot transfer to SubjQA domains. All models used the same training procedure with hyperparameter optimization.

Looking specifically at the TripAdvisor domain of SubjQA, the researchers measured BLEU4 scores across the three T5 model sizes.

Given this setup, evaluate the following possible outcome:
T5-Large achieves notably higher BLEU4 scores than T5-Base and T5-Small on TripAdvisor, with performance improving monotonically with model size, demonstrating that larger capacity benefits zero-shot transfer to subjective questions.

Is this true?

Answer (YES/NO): NO